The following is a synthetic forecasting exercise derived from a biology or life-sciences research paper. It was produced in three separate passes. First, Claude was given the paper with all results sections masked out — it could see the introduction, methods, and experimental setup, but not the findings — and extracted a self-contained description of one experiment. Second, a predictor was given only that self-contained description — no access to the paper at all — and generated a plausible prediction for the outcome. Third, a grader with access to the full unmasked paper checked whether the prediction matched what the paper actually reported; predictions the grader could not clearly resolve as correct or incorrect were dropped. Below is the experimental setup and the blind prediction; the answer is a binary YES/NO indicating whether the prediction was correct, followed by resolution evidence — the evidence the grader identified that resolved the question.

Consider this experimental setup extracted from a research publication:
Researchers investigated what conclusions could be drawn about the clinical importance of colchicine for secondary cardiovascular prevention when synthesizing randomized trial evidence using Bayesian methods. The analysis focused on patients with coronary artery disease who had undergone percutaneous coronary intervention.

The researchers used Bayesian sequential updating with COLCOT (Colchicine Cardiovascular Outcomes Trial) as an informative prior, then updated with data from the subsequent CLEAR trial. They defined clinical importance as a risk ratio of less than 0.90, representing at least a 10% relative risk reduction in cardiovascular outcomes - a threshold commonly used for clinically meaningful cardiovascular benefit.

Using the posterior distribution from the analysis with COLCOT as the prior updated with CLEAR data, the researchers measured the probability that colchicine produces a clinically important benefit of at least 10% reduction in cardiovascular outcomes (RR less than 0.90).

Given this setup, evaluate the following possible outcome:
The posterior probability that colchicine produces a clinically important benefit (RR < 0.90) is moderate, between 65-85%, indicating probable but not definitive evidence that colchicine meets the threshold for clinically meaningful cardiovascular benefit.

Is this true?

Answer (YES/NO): NO